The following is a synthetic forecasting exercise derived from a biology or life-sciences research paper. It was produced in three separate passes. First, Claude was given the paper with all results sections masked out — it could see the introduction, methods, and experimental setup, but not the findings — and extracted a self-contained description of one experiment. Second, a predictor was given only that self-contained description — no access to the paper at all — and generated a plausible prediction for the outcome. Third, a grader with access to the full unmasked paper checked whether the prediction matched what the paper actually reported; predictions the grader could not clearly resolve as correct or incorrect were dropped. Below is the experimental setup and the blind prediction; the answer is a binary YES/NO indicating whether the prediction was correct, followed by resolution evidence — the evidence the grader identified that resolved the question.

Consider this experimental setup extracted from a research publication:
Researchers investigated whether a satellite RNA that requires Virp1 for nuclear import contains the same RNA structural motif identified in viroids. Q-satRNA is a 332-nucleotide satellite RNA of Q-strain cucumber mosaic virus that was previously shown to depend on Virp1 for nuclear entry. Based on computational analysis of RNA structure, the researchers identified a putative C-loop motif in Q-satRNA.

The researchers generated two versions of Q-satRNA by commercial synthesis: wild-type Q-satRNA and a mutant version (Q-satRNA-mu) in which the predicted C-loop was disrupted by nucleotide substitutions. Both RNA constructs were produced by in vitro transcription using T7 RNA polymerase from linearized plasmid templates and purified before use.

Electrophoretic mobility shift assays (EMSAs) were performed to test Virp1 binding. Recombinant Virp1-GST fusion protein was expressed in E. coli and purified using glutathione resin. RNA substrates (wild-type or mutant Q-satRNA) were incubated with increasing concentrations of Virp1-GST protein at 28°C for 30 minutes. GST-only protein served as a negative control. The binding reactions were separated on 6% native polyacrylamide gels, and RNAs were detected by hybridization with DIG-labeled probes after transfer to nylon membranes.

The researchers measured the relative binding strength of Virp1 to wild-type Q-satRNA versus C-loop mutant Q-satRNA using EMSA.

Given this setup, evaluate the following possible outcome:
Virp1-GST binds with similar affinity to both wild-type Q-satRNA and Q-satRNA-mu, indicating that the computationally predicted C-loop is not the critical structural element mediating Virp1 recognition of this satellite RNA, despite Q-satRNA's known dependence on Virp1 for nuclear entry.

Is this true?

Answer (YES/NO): NO